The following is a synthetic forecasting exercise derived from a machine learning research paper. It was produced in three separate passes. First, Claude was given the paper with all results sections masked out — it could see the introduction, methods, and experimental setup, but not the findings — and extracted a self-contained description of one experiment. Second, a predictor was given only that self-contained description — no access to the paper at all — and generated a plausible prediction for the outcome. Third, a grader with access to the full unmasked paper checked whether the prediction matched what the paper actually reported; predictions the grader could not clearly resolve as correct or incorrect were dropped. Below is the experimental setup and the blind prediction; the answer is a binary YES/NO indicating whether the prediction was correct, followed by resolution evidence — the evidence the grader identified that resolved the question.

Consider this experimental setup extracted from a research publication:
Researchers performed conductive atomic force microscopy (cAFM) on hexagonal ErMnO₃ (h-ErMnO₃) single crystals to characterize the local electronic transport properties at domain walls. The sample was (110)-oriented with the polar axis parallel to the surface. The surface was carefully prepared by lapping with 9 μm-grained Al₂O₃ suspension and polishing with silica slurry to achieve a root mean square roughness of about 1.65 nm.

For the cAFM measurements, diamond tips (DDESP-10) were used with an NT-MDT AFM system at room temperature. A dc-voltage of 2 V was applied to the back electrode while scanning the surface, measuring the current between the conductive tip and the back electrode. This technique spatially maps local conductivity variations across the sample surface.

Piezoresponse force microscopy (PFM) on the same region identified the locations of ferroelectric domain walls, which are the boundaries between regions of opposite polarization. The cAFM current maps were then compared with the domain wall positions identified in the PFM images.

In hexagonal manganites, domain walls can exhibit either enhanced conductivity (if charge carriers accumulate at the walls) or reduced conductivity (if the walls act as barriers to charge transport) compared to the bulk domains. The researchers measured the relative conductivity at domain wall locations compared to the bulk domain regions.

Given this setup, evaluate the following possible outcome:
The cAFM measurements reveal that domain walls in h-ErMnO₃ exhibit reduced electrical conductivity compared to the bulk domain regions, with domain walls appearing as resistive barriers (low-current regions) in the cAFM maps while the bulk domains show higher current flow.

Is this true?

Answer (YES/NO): NO